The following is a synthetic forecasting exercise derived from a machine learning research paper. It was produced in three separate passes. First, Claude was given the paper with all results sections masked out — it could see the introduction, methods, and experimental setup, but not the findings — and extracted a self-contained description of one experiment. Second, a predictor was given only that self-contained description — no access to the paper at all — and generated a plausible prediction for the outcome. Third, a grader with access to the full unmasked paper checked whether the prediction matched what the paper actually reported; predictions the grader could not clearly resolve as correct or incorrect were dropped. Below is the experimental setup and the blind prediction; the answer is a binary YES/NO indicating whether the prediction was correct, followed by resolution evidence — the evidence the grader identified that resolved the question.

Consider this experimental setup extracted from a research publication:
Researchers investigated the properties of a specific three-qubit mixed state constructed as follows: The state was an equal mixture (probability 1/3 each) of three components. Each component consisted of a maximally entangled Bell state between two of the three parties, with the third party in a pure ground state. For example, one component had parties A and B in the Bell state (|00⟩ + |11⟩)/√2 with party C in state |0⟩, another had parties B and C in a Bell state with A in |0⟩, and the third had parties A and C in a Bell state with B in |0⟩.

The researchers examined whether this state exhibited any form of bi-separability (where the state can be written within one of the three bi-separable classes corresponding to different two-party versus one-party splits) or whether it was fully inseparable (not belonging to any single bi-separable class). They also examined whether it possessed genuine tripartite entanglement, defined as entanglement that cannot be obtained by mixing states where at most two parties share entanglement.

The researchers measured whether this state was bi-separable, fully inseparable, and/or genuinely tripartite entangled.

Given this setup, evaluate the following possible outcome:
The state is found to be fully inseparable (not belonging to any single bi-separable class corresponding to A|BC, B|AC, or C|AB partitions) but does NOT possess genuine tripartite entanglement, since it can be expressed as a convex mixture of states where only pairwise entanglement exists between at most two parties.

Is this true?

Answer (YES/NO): YES